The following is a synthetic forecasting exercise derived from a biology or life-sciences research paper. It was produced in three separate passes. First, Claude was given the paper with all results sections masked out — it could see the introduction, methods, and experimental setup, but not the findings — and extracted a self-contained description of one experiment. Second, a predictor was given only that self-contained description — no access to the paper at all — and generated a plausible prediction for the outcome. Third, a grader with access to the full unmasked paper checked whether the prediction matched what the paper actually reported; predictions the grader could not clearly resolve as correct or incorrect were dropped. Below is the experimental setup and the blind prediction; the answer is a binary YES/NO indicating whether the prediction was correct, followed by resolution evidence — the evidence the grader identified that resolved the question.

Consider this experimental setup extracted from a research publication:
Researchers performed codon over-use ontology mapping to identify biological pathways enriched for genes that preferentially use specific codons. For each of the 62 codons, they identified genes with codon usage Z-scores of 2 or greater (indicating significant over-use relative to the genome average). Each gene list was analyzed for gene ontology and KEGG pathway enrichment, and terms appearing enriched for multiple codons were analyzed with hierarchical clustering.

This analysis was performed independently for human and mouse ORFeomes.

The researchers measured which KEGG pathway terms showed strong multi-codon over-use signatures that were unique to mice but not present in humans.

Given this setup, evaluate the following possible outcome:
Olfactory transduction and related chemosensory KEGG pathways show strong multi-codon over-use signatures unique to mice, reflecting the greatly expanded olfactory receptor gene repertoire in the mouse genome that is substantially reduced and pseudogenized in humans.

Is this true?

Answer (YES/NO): YES